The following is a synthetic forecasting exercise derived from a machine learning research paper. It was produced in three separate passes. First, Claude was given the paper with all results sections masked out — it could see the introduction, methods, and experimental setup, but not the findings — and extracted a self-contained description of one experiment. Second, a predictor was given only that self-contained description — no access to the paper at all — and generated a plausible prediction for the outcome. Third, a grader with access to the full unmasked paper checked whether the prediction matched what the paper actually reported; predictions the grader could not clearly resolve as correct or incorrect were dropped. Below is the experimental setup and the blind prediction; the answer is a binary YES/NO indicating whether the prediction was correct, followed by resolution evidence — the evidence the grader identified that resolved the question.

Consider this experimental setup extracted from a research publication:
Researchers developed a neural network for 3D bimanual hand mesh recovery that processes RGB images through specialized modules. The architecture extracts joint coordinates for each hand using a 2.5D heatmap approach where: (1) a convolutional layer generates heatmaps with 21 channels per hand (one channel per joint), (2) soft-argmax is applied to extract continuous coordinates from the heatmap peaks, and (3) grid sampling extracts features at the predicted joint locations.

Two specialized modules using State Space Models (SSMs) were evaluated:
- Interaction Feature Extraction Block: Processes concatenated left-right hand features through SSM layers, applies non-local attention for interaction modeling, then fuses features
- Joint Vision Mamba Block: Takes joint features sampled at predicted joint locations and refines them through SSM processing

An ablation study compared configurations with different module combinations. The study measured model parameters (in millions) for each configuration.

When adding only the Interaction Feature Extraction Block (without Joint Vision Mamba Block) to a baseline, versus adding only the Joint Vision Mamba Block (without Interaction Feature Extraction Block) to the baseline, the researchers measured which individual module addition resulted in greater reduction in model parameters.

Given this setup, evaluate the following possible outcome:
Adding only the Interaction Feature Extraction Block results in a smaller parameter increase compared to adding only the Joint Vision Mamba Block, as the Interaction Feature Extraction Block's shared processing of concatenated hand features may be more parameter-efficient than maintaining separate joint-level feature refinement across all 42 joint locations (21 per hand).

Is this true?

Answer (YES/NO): YES